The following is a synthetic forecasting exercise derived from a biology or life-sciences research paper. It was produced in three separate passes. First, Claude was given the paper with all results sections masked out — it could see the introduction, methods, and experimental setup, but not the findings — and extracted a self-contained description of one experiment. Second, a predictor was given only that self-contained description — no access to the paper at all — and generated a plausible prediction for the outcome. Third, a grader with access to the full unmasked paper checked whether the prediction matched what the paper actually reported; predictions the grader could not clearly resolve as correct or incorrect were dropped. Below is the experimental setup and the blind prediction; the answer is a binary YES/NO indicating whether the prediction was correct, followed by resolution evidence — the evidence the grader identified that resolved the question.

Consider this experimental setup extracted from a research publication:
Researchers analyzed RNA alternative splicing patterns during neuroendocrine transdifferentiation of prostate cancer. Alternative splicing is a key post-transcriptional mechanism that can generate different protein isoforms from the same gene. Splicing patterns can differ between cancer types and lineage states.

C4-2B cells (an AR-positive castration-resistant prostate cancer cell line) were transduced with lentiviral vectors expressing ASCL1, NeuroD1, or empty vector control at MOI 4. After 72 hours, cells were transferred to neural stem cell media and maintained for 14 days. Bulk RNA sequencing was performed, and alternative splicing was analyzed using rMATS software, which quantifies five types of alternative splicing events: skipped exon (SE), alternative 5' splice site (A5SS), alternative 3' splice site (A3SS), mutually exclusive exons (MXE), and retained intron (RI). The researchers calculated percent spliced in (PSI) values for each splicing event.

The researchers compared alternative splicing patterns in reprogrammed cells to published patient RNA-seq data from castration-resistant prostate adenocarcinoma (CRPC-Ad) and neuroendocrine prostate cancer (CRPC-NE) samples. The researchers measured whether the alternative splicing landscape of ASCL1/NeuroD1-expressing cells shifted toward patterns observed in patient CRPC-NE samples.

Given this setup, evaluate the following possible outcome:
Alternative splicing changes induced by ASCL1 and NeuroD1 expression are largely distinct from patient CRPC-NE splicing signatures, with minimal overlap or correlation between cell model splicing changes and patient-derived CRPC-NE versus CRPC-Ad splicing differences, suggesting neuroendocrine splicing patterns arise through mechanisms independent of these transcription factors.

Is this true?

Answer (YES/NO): NO